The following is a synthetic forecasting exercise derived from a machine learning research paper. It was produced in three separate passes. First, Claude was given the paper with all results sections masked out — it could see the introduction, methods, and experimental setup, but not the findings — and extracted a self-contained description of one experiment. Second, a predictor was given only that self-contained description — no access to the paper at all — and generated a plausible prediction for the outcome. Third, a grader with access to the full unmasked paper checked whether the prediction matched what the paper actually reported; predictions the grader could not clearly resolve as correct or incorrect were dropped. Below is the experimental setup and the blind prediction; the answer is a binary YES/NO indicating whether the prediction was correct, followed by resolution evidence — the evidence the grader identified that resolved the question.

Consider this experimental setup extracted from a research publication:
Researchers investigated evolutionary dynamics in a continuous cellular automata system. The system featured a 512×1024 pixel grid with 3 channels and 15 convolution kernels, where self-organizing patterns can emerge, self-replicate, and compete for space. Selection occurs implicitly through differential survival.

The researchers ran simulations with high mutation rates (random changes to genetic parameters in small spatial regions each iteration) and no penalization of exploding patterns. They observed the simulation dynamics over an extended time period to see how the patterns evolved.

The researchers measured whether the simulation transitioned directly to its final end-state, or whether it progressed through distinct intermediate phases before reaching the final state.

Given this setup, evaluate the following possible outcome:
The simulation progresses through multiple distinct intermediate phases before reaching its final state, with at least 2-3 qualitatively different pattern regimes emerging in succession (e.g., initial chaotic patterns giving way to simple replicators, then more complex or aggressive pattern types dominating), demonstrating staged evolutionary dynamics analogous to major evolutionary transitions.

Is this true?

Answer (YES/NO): YES